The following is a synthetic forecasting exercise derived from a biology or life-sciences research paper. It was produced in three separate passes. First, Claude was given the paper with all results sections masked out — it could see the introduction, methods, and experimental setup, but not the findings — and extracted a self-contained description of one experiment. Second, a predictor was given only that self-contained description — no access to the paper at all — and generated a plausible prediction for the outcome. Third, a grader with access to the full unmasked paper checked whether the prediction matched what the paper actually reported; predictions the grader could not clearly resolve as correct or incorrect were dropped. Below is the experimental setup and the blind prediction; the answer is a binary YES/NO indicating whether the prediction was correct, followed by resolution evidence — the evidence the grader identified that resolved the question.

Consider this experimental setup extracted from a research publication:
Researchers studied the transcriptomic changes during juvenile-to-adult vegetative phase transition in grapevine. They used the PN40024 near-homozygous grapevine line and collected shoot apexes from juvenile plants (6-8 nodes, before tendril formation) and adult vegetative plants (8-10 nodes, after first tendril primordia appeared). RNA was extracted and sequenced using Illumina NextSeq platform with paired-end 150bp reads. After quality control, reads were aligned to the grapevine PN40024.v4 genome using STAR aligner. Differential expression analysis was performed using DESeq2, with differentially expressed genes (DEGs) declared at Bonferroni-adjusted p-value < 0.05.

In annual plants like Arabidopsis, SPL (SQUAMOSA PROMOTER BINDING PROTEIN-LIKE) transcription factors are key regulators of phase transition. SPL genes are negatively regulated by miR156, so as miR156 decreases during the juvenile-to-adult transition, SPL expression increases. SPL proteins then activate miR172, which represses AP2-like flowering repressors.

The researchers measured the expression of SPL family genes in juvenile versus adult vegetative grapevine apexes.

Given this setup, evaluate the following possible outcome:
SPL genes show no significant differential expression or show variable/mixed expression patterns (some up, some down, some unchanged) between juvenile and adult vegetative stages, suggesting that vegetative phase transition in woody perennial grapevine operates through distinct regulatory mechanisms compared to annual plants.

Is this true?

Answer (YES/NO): NO